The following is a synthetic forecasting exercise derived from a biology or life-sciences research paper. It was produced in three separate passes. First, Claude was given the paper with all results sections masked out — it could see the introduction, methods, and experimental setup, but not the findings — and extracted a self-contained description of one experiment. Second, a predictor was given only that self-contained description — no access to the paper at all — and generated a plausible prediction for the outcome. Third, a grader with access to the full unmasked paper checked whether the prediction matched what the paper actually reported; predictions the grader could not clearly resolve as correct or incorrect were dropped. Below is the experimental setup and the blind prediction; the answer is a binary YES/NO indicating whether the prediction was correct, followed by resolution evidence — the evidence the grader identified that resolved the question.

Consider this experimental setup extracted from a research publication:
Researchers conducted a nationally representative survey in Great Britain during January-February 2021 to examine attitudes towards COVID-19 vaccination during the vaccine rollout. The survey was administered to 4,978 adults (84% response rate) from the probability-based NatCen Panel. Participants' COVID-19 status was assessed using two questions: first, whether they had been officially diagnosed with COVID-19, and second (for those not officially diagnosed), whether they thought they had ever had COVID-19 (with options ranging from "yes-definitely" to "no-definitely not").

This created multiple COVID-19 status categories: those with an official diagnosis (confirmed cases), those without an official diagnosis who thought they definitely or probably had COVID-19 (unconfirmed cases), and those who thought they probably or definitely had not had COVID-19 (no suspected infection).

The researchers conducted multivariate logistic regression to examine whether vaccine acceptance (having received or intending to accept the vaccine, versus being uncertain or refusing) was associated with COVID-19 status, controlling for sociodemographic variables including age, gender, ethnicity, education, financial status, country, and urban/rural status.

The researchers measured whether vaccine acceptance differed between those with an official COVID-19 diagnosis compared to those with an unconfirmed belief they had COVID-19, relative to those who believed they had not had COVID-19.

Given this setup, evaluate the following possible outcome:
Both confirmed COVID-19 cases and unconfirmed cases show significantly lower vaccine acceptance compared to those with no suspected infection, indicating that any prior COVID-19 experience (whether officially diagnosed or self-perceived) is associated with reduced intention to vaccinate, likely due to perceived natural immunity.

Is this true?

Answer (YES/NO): NO